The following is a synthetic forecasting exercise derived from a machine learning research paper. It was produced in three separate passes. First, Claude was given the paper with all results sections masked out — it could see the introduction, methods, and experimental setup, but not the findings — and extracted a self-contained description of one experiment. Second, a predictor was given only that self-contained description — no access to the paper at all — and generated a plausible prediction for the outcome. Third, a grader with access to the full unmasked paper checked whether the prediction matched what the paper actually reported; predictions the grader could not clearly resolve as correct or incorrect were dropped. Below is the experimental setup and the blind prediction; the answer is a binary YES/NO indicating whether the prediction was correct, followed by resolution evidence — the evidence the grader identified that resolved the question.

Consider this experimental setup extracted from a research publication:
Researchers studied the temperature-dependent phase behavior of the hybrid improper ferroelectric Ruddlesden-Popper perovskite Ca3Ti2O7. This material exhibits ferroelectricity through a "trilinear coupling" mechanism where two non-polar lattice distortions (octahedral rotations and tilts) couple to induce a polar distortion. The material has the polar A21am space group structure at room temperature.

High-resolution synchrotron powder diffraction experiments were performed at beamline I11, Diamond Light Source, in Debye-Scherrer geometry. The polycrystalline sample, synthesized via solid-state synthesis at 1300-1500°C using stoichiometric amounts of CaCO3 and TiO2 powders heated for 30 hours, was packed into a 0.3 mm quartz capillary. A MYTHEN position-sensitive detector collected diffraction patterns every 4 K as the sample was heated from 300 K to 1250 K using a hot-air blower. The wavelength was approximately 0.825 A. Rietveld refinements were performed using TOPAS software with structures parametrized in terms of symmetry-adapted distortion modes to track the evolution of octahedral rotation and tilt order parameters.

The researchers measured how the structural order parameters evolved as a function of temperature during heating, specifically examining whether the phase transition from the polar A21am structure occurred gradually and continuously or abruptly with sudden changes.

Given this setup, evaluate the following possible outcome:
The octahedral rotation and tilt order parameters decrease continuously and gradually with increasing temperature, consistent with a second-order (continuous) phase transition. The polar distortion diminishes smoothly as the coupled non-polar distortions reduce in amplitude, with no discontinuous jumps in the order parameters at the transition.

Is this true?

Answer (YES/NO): NO